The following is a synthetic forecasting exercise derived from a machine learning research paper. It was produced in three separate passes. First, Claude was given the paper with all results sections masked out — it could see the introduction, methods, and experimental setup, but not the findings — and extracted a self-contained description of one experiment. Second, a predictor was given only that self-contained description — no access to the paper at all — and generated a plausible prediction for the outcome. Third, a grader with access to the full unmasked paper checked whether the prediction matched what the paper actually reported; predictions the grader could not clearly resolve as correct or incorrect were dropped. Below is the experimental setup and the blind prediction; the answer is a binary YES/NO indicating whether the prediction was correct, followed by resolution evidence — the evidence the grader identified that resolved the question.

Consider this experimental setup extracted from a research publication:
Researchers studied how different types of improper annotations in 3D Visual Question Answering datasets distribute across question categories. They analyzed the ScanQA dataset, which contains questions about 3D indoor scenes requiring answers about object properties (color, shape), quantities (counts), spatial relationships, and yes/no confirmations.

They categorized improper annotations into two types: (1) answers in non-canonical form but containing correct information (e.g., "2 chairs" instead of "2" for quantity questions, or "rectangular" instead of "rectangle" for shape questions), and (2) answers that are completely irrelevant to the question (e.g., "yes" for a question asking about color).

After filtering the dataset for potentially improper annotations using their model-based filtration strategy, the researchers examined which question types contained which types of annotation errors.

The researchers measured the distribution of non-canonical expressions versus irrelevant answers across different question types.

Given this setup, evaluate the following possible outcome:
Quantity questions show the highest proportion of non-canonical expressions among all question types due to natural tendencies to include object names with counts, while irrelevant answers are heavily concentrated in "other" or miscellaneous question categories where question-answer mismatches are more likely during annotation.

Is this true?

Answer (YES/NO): NO